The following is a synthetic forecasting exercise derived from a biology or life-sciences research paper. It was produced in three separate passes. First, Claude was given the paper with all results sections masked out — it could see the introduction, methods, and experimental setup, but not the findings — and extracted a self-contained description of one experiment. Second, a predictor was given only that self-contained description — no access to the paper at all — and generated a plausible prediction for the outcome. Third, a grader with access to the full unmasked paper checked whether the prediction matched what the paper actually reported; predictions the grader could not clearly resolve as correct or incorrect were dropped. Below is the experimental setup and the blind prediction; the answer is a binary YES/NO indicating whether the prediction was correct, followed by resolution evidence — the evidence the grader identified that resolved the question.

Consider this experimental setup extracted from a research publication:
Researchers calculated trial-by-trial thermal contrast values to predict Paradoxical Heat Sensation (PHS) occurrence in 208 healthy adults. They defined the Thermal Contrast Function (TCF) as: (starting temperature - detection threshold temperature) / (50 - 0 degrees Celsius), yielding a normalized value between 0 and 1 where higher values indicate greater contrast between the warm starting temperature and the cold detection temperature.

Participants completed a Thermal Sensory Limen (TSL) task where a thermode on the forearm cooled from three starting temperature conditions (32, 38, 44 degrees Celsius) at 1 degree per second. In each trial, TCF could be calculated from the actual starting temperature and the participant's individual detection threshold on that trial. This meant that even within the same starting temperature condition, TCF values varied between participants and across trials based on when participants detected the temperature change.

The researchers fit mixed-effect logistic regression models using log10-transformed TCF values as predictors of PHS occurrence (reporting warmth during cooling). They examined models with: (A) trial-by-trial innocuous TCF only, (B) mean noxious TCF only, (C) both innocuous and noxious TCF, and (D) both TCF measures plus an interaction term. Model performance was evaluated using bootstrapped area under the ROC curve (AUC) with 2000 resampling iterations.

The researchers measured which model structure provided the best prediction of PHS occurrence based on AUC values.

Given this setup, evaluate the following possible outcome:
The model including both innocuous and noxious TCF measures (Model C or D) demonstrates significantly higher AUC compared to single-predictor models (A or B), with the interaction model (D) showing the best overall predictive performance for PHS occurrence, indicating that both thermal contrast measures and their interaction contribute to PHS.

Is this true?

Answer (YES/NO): NO